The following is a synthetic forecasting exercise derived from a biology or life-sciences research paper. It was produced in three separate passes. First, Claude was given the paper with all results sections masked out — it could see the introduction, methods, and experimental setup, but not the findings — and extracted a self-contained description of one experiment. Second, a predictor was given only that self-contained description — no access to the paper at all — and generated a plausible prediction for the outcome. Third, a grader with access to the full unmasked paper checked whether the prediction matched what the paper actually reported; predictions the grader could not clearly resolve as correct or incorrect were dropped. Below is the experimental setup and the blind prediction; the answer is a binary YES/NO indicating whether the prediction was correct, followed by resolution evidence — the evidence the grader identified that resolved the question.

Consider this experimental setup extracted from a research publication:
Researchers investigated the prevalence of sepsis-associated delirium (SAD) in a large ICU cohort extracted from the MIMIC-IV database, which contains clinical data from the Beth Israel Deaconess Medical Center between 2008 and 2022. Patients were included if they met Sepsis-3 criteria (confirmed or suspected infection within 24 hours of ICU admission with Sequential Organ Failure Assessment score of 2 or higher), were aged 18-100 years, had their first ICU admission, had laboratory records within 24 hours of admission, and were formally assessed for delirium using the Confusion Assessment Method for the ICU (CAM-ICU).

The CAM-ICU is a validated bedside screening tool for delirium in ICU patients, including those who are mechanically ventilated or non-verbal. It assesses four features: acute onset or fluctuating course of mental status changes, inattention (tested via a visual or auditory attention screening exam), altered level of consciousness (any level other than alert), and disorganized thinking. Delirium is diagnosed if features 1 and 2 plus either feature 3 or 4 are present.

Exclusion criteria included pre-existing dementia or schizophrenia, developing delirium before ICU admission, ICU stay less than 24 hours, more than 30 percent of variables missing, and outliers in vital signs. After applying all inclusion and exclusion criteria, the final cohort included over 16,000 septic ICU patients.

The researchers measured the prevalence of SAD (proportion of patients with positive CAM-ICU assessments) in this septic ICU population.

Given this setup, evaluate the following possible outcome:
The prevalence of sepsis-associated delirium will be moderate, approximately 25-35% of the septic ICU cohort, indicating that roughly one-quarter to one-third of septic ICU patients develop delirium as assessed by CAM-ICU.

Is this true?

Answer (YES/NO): YES